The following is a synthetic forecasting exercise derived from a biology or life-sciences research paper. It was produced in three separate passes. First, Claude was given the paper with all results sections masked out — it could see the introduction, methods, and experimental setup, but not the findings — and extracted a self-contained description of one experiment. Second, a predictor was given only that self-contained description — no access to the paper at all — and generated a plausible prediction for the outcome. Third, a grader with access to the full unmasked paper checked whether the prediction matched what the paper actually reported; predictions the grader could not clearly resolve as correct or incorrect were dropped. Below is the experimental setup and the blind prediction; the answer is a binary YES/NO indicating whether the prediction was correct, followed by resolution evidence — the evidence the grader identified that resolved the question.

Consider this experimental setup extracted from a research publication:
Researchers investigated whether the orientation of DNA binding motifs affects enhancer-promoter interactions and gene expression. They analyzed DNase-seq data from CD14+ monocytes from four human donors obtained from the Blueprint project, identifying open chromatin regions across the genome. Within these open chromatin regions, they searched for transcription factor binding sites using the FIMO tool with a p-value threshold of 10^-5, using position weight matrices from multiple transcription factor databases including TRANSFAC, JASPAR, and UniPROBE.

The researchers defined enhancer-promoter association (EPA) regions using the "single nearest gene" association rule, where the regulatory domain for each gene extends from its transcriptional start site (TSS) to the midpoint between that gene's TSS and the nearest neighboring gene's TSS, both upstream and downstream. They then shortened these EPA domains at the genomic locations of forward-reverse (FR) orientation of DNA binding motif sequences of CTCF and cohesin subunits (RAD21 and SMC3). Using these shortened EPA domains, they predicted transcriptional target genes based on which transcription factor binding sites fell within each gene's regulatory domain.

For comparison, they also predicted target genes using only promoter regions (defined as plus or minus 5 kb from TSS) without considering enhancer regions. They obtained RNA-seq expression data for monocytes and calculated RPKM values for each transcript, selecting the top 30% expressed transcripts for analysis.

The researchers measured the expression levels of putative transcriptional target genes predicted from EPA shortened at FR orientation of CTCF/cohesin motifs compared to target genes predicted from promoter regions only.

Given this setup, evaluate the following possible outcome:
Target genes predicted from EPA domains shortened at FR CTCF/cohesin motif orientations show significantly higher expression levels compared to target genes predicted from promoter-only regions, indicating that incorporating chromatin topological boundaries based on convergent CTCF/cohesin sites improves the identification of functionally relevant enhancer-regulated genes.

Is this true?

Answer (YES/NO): YES